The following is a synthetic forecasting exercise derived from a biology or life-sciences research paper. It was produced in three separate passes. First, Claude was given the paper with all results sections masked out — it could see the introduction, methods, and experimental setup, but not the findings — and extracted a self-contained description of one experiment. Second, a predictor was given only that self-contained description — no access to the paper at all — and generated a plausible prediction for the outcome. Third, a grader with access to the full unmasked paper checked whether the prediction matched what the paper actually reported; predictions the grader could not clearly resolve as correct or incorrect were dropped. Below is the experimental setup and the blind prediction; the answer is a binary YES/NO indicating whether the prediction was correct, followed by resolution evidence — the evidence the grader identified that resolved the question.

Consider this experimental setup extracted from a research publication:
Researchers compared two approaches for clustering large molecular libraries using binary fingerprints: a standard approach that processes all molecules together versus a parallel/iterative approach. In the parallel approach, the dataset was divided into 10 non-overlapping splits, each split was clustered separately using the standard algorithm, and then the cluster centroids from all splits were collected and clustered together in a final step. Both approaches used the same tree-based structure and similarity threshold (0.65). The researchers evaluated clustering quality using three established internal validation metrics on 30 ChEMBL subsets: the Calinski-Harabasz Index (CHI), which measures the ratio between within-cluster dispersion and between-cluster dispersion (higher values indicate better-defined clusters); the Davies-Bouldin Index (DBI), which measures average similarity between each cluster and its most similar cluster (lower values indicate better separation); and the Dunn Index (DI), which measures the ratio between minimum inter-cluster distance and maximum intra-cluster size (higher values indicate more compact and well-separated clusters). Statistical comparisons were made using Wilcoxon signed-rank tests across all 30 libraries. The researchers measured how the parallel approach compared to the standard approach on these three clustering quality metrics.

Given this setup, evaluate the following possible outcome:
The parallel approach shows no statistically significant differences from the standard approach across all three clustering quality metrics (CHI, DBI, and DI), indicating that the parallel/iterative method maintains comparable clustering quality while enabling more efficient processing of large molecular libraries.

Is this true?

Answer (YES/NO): NO